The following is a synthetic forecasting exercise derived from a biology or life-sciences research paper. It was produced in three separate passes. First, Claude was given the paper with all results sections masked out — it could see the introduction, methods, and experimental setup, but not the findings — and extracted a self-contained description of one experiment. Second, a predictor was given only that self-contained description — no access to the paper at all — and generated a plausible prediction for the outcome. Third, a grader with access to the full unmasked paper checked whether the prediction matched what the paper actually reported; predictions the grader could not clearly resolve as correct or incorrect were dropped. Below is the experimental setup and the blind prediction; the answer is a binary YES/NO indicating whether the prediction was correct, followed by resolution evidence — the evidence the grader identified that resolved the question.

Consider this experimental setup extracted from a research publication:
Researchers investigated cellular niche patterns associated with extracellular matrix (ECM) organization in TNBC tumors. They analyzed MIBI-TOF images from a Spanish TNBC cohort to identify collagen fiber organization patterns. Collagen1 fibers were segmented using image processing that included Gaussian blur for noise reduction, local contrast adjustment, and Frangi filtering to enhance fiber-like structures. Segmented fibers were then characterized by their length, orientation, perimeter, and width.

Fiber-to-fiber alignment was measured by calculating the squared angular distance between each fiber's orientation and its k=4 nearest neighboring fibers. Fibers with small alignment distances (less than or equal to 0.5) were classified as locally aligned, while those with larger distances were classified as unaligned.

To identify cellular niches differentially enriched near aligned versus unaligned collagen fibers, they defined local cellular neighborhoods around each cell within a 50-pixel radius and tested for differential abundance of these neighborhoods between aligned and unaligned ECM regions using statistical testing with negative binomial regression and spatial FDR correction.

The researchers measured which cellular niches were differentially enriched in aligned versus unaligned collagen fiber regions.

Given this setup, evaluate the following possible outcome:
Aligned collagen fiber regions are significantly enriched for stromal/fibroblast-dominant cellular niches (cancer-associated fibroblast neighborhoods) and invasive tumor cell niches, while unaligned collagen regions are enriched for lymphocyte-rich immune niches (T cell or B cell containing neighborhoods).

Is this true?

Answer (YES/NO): YES